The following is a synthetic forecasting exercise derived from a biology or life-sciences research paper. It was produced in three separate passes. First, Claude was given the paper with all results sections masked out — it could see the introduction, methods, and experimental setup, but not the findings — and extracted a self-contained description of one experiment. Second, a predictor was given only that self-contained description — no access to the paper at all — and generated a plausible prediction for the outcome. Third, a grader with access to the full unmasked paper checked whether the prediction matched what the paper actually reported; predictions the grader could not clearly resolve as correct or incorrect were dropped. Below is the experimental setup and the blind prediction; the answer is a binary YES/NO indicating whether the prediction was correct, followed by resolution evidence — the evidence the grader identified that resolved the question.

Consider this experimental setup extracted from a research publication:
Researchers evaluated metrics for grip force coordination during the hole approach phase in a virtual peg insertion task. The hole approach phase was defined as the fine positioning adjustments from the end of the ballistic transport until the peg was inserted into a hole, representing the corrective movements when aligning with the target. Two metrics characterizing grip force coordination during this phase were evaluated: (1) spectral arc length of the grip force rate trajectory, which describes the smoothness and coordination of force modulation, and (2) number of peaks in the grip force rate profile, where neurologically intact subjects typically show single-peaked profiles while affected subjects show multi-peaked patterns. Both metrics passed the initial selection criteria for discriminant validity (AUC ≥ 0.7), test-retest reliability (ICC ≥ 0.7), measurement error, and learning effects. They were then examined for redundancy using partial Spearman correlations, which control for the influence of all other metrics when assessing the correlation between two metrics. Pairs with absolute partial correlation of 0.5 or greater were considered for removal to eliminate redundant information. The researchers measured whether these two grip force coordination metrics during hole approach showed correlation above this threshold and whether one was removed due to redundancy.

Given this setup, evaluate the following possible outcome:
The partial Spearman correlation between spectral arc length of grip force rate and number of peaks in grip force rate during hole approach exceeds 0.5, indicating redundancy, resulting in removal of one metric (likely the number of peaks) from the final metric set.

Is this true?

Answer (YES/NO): YES